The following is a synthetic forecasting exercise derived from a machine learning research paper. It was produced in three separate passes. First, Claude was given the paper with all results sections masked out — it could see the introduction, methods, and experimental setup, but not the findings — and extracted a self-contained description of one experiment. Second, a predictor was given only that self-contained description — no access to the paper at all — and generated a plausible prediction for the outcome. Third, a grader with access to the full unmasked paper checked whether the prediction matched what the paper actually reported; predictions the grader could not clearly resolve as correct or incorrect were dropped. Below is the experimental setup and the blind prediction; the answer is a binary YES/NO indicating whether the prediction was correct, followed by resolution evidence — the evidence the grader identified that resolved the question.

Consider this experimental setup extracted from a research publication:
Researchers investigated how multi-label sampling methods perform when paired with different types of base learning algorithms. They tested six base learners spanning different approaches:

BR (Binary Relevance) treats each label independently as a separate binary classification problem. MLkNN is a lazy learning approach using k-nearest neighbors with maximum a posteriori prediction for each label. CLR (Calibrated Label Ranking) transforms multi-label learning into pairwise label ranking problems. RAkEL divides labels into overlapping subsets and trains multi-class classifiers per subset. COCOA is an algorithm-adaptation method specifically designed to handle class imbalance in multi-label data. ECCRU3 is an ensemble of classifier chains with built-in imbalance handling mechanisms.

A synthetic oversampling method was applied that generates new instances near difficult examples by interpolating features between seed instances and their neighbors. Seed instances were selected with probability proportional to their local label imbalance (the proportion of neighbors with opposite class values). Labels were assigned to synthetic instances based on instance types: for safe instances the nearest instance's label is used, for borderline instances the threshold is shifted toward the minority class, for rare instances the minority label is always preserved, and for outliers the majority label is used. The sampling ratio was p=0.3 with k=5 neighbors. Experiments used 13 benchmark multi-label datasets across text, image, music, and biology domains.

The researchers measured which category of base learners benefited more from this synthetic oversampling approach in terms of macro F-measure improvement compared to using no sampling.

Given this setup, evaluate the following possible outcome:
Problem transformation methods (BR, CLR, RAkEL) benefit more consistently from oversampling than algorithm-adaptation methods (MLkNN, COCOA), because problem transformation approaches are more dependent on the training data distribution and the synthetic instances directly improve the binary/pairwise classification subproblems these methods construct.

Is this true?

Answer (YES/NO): NO